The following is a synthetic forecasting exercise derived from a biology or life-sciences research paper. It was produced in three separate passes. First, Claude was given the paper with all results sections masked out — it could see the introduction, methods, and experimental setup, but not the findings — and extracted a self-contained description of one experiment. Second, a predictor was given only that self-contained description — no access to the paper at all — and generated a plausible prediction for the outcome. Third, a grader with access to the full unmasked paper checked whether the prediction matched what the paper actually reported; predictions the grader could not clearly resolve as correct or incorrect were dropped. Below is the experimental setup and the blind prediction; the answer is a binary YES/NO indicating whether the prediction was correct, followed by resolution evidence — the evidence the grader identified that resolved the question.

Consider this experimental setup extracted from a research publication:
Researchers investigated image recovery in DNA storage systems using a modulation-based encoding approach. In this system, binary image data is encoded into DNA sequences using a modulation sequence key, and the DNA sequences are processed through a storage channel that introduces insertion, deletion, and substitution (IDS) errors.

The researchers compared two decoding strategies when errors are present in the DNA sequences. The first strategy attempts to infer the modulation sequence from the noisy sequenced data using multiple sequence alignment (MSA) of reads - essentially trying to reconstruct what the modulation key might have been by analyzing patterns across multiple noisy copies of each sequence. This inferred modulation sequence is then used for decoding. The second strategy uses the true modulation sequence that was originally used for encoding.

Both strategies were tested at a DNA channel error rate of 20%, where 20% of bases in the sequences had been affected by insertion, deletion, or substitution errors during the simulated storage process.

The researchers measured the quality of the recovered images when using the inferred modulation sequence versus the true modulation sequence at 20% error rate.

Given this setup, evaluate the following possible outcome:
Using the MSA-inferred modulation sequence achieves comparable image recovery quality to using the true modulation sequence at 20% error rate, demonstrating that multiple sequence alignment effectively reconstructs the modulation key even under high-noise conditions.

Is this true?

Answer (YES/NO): NO